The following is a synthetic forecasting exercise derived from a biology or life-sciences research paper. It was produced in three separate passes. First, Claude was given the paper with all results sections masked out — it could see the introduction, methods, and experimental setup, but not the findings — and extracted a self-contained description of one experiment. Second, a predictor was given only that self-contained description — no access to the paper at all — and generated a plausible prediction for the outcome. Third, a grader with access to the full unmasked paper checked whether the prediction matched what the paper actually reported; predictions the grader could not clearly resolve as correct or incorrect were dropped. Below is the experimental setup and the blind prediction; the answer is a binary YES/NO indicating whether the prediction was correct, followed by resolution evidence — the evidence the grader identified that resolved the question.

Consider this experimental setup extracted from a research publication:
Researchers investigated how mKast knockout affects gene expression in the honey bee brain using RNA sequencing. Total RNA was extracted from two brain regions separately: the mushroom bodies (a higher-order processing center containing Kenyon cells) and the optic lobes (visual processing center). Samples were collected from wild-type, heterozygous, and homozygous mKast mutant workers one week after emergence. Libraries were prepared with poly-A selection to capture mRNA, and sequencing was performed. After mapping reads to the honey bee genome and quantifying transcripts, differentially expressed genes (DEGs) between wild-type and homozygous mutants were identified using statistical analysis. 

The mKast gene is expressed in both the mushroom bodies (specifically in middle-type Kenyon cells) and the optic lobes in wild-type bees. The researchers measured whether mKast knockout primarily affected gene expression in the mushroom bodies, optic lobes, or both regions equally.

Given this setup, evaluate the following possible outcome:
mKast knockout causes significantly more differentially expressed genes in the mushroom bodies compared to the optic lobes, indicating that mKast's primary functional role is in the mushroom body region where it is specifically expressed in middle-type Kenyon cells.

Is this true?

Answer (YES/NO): NO